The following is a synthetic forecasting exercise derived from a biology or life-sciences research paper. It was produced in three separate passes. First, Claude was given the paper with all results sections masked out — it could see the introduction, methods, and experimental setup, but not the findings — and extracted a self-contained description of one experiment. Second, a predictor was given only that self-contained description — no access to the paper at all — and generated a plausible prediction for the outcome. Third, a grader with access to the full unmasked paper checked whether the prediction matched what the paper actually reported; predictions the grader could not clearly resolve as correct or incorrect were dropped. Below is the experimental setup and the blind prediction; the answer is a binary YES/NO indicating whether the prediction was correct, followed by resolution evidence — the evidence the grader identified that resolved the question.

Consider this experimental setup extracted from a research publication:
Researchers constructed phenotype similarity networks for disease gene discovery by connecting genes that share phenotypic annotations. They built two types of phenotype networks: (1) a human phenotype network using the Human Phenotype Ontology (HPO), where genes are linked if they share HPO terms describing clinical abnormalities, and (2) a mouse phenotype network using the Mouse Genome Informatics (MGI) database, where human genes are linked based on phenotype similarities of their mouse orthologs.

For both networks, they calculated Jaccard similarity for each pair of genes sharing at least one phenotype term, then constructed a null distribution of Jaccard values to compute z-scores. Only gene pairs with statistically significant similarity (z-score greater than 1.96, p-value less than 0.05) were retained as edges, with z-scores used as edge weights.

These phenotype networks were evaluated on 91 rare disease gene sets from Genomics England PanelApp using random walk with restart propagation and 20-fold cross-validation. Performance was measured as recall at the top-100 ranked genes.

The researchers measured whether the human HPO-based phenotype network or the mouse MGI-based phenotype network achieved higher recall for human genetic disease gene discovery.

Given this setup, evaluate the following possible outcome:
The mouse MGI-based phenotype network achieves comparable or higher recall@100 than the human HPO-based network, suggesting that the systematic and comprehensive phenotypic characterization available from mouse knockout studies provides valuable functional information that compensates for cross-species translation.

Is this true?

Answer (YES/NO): NO